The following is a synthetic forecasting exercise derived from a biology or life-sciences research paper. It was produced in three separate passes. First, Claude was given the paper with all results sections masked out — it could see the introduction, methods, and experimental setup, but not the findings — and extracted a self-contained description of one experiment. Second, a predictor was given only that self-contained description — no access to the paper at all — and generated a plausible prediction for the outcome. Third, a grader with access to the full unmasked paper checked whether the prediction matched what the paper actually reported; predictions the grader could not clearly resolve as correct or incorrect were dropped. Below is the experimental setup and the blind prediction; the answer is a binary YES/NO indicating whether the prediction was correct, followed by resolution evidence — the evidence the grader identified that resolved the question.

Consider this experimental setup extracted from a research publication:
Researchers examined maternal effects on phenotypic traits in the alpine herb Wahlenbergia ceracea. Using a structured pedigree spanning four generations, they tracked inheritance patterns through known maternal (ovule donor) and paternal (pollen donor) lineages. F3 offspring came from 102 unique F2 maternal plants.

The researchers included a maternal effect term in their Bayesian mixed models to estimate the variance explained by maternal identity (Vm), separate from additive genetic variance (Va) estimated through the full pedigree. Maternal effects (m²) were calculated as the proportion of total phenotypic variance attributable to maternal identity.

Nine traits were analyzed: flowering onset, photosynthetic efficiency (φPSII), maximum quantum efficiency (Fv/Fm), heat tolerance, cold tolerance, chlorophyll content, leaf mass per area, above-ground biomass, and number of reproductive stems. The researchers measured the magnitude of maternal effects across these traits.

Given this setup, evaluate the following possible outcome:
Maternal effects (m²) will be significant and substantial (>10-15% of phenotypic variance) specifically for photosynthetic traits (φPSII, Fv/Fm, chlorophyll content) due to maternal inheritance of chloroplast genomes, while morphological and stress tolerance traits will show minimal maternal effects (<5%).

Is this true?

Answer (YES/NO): NO